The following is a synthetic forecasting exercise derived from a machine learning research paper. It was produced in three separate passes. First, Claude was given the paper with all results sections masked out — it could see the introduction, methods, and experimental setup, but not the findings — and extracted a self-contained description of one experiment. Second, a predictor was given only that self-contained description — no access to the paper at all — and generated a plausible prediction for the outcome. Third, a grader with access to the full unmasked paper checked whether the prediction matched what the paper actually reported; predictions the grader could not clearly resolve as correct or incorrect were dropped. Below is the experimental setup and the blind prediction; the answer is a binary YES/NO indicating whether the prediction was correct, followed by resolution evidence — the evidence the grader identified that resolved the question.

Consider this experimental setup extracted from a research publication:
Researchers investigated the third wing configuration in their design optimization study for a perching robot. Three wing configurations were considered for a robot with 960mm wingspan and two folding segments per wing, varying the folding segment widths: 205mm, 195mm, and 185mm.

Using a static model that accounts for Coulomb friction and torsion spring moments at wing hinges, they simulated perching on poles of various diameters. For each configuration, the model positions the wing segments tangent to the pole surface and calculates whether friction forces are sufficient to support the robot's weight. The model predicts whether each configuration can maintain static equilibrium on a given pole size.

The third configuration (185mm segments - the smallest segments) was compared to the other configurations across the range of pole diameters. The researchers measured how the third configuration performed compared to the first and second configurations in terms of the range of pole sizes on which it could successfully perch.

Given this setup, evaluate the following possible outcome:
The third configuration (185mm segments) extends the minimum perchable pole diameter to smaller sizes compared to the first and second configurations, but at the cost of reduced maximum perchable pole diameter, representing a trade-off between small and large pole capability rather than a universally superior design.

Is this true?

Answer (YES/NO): NO